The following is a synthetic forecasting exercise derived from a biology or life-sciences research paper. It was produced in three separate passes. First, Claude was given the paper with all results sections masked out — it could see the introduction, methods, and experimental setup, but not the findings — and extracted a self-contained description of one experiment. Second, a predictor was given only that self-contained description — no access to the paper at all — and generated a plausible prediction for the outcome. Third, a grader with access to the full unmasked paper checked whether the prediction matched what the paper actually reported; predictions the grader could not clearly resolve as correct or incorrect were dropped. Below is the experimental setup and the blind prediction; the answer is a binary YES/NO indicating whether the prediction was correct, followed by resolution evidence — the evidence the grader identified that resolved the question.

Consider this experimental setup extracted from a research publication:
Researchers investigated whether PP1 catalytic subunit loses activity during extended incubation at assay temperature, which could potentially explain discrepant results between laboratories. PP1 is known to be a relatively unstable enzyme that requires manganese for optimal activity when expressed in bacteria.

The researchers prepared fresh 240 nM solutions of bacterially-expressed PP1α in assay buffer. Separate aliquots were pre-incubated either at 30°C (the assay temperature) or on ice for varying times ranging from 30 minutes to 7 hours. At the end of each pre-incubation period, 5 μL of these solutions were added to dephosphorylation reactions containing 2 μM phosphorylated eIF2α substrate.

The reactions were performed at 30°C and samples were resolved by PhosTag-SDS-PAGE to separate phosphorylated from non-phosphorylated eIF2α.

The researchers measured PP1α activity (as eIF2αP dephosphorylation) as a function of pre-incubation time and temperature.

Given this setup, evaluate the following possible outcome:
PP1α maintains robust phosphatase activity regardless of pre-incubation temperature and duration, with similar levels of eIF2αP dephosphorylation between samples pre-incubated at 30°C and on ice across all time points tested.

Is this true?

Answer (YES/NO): NO